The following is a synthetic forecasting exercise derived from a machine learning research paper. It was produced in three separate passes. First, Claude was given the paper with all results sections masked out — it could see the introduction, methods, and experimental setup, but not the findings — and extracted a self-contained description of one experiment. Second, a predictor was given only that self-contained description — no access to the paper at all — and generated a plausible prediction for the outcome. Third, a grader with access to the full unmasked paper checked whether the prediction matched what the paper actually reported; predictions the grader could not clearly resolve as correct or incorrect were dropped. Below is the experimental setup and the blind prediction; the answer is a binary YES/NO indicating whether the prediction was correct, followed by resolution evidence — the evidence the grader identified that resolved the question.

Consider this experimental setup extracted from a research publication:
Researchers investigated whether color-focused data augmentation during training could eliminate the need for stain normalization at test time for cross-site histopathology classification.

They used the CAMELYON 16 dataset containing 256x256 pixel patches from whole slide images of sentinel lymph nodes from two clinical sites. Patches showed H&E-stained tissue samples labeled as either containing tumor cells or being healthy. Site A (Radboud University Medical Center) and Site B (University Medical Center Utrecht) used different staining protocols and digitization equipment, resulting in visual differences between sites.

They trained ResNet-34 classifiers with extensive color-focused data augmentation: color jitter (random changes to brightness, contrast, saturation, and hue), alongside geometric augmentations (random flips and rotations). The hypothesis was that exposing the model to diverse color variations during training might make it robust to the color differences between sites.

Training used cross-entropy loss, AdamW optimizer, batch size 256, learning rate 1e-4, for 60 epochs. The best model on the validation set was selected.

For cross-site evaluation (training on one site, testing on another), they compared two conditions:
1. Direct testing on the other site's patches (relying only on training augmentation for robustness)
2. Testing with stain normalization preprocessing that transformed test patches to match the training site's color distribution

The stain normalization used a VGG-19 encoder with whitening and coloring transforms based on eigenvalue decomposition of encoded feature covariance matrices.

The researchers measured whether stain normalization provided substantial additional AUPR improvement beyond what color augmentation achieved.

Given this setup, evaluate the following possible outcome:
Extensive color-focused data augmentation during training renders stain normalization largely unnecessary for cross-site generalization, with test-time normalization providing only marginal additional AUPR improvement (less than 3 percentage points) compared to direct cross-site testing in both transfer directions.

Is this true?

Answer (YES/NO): NO